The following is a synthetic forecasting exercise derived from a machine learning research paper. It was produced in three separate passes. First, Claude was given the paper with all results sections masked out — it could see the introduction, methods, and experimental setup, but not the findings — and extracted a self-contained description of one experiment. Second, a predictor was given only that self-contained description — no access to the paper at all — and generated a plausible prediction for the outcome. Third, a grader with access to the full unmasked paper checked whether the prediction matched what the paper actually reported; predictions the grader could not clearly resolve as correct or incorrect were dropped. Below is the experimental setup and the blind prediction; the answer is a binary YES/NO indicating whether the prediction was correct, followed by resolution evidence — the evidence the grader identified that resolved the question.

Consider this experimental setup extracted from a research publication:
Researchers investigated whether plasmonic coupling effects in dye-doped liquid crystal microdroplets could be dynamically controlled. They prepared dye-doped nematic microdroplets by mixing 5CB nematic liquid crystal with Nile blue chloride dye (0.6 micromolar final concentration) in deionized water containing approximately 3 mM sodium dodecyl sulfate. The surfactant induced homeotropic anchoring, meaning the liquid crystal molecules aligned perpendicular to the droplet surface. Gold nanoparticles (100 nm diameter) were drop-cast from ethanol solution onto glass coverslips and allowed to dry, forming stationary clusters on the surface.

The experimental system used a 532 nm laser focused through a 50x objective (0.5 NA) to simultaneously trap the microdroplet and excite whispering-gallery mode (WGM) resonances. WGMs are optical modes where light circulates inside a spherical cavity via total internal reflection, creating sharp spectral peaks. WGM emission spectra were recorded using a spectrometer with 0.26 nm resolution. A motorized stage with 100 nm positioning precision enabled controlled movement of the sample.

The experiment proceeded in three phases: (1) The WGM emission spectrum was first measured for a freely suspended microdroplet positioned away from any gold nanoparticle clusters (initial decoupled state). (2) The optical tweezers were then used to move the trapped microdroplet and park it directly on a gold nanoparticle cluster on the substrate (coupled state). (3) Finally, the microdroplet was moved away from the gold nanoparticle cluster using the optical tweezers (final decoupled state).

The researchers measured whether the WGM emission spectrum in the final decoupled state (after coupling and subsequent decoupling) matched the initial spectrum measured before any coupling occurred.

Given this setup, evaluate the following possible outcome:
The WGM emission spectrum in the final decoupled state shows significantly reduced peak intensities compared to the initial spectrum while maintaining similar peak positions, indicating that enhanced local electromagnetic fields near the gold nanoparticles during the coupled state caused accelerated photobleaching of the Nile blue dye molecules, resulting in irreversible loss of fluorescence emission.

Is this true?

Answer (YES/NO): NO